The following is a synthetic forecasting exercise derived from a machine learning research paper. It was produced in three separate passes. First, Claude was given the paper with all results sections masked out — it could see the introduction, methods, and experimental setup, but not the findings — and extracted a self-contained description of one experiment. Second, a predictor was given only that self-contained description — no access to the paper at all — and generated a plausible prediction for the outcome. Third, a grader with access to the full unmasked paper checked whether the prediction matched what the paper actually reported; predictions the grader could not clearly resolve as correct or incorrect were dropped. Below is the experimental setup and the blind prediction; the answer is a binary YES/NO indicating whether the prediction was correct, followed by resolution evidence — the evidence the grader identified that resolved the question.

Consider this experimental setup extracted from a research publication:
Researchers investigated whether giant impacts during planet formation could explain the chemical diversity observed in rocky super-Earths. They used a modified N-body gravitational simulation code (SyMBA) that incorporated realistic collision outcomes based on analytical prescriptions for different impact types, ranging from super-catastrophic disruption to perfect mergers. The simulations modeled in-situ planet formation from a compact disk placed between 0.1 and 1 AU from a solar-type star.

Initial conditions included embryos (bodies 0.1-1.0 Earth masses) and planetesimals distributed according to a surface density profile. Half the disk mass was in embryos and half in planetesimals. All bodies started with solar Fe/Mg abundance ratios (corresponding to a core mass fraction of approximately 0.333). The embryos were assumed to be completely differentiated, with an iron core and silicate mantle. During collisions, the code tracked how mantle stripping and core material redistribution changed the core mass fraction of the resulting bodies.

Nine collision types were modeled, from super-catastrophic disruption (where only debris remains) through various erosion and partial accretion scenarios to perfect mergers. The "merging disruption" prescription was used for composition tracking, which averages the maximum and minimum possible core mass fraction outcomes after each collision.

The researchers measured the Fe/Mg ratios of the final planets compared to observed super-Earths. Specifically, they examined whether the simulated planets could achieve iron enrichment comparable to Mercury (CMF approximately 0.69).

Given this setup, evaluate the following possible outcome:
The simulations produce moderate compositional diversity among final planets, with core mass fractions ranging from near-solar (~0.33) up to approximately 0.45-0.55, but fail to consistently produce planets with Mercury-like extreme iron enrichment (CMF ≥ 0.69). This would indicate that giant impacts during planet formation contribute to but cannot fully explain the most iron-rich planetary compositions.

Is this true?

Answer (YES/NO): NO